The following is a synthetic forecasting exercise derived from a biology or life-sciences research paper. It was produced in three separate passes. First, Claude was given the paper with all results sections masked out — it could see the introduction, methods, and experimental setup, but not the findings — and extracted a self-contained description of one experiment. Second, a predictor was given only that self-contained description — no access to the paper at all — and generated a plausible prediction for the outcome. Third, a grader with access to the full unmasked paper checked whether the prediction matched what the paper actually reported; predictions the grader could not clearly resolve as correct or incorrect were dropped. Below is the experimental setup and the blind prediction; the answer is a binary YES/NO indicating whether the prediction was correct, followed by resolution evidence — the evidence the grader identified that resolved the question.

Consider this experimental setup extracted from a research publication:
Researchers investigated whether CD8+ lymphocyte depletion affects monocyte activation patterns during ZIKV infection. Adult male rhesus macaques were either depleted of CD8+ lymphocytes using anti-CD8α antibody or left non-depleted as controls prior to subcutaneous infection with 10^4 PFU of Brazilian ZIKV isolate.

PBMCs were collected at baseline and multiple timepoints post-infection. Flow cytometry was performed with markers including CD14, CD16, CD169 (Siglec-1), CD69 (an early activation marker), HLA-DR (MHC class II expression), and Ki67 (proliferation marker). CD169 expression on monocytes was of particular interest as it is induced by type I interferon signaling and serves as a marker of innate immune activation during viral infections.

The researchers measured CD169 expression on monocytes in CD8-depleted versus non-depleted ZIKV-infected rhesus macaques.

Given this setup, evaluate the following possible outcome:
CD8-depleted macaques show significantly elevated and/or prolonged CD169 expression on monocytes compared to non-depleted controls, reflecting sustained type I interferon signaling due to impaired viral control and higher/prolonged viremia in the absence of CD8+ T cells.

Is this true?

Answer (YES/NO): NO